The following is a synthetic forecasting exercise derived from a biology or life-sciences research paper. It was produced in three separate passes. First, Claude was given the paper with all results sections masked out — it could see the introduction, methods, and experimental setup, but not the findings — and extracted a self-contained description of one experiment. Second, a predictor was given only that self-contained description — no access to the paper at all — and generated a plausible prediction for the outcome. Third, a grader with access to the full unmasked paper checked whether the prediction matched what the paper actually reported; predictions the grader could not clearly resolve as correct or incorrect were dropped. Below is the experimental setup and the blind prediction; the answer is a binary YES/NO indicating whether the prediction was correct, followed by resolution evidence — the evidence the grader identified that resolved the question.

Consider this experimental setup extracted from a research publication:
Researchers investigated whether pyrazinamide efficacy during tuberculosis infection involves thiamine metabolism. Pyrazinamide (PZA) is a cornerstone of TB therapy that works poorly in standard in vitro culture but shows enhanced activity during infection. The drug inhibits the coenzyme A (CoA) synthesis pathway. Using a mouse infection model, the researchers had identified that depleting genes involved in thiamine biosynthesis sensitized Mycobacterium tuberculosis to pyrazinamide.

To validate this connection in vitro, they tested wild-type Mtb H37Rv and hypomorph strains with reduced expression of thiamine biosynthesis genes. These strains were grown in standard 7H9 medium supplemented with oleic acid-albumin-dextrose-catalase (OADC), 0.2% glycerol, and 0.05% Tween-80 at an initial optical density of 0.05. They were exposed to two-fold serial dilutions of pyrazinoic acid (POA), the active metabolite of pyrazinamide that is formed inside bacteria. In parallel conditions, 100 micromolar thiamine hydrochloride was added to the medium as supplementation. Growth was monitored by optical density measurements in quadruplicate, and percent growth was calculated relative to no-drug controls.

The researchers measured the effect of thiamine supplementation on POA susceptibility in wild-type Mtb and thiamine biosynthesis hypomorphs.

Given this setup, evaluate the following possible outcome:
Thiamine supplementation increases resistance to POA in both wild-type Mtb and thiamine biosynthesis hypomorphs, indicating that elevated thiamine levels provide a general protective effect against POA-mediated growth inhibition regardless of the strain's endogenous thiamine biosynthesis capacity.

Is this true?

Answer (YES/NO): NO